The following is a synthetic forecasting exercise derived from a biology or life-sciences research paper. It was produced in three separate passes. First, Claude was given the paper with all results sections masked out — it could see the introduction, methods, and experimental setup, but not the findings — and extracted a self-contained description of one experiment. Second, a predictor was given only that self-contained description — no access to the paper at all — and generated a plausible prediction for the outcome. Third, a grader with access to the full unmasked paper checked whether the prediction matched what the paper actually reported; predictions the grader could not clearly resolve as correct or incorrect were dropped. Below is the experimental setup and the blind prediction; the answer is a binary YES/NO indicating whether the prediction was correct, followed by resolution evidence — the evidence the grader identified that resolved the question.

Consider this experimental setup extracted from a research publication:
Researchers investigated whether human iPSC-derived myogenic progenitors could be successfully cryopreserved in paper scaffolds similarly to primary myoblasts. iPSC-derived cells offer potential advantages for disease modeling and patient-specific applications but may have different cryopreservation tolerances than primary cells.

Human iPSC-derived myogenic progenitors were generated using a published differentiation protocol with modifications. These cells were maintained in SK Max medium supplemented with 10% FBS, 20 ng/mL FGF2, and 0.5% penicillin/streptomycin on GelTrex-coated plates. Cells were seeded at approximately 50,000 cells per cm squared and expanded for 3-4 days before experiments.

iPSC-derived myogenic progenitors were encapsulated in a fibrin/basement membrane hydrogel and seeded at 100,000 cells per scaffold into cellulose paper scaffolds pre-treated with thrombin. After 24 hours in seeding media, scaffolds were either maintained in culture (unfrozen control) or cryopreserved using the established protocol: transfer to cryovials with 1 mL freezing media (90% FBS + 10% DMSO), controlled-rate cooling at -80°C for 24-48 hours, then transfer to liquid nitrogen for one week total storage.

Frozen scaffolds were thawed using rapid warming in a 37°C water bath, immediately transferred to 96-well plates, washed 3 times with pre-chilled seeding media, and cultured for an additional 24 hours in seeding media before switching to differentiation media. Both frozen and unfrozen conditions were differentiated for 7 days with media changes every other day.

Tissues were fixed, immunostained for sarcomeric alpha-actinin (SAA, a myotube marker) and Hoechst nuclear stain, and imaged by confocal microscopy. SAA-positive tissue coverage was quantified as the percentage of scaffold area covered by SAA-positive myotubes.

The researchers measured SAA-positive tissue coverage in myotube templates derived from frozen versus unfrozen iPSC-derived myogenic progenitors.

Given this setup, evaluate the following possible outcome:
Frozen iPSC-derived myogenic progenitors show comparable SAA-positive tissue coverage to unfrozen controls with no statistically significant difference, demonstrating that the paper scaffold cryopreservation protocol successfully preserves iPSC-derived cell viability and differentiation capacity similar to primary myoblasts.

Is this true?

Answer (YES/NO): YES